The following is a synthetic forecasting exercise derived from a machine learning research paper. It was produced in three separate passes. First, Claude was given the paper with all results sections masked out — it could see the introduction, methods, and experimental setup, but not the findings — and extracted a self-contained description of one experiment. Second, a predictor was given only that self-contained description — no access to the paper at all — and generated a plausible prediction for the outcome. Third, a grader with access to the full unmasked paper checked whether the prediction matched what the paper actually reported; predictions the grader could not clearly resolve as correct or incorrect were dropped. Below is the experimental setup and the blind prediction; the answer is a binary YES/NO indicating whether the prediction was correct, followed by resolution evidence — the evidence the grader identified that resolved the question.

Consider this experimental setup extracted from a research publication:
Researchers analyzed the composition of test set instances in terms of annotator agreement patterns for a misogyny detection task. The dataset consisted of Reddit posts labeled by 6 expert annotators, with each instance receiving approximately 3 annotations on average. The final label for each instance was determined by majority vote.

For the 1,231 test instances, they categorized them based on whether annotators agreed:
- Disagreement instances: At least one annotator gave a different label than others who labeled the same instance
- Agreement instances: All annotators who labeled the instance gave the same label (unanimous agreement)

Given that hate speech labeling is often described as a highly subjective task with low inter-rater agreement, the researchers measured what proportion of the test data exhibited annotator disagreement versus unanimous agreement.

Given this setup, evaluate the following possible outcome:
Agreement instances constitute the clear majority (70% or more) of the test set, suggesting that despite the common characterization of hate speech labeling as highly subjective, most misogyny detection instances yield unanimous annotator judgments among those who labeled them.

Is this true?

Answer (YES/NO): YES